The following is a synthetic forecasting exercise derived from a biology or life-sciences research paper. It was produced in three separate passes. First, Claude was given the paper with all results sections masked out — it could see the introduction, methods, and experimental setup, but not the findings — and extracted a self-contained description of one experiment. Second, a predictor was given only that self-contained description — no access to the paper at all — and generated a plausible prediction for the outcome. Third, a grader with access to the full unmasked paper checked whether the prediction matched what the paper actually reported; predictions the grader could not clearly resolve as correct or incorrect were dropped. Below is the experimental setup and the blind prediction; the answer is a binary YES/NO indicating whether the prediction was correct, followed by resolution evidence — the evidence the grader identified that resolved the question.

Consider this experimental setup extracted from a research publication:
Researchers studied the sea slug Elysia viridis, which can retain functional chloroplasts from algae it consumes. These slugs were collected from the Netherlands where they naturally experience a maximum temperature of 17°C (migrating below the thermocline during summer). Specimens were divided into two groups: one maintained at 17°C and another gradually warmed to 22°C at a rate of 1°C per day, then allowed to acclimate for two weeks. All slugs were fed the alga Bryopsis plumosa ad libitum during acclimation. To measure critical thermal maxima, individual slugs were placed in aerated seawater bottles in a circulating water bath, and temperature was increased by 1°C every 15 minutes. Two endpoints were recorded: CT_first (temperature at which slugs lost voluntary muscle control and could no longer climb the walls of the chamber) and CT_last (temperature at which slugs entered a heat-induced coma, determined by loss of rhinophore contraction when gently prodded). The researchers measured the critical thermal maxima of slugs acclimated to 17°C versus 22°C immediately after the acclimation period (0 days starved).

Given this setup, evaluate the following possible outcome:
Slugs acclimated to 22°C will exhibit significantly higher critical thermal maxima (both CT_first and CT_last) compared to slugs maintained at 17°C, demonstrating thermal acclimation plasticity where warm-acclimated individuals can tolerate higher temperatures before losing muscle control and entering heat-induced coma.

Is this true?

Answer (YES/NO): NO